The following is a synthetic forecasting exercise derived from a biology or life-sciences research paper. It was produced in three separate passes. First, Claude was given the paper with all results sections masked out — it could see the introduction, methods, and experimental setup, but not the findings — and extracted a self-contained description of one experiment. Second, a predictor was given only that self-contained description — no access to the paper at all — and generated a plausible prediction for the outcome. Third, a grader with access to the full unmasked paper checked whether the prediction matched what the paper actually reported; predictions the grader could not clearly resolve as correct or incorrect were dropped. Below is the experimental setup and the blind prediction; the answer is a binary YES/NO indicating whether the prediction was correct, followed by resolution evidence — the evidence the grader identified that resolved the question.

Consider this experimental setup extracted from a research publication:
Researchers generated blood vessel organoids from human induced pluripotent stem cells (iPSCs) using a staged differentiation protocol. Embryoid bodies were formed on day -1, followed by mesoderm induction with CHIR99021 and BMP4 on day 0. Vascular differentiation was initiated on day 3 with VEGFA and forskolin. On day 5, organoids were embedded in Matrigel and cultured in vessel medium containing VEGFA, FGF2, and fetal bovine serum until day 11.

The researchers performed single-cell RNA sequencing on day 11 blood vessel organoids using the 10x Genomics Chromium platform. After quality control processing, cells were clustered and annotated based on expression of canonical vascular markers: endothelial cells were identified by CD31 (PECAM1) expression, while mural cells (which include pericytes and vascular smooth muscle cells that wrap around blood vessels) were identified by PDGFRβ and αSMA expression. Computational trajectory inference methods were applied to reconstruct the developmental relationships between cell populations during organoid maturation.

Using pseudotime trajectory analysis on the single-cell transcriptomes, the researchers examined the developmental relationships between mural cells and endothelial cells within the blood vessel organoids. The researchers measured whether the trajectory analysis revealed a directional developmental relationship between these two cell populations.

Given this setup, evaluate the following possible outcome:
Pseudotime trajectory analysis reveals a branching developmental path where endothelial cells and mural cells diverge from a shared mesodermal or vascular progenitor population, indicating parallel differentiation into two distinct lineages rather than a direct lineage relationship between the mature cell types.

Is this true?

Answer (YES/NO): NO